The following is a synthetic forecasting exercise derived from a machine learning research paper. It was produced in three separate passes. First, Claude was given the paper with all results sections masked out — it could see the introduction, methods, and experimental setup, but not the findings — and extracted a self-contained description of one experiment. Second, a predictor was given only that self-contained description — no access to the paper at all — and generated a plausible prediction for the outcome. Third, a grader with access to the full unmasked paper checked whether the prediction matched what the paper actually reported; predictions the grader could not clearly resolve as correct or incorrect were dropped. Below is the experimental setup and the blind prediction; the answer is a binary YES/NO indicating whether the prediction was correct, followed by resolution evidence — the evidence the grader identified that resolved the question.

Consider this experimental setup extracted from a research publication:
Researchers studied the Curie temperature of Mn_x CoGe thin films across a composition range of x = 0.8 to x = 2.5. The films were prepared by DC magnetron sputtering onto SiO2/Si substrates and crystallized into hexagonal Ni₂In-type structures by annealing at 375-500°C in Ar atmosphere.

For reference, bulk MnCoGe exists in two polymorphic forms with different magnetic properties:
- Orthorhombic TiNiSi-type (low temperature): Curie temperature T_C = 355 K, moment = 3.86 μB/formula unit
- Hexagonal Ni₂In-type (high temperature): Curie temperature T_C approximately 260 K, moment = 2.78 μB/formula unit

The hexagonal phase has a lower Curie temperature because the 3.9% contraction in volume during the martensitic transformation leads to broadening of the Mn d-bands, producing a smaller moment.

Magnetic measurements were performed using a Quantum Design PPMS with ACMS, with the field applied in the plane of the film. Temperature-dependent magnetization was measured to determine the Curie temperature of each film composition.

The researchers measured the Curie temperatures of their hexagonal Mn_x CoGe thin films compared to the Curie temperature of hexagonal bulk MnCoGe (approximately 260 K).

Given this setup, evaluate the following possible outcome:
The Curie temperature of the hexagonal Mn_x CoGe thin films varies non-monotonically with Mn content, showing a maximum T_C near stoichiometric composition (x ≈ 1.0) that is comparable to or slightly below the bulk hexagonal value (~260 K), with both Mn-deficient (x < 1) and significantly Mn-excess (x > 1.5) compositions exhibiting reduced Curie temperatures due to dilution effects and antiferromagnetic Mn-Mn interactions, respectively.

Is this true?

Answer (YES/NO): NO